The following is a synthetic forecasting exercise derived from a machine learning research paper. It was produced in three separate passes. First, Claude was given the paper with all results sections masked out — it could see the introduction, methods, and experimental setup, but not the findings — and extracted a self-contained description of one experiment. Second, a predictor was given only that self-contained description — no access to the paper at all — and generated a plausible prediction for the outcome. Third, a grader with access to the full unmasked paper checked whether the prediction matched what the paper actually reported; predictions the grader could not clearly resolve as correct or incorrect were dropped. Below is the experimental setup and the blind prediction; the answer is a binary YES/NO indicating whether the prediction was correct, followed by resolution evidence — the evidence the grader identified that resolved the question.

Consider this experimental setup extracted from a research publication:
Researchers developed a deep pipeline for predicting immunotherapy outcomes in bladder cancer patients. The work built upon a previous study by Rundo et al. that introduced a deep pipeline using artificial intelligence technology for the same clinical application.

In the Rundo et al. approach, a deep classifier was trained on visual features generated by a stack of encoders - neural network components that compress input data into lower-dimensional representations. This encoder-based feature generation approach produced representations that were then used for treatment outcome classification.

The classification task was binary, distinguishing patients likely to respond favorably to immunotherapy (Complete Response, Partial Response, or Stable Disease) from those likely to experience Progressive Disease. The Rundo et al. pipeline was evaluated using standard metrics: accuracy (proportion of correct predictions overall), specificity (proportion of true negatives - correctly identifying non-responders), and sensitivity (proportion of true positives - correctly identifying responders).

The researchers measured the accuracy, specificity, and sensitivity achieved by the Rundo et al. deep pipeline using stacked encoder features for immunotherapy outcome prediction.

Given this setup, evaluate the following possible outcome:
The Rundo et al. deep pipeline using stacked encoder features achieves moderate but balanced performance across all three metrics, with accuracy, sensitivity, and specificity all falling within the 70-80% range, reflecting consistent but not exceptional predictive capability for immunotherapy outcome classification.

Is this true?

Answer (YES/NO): NO